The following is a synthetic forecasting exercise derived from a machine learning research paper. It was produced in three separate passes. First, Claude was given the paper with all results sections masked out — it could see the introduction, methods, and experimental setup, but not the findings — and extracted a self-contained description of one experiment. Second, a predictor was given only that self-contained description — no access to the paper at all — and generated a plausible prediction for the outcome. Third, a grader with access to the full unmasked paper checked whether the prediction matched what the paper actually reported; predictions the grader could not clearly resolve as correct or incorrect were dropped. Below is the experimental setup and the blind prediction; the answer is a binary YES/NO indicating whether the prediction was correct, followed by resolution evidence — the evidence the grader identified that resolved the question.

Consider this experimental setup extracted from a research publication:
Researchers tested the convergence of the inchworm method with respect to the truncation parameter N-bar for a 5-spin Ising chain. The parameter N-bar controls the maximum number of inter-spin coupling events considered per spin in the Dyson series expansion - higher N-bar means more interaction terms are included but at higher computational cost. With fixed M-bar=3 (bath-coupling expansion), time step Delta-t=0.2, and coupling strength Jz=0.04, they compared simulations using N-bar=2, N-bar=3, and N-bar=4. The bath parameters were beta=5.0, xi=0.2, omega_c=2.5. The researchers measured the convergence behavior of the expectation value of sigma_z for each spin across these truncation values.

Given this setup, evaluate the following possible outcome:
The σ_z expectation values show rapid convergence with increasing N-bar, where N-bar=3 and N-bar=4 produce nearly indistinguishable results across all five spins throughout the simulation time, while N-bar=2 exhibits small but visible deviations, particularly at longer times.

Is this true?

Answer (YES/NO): NO